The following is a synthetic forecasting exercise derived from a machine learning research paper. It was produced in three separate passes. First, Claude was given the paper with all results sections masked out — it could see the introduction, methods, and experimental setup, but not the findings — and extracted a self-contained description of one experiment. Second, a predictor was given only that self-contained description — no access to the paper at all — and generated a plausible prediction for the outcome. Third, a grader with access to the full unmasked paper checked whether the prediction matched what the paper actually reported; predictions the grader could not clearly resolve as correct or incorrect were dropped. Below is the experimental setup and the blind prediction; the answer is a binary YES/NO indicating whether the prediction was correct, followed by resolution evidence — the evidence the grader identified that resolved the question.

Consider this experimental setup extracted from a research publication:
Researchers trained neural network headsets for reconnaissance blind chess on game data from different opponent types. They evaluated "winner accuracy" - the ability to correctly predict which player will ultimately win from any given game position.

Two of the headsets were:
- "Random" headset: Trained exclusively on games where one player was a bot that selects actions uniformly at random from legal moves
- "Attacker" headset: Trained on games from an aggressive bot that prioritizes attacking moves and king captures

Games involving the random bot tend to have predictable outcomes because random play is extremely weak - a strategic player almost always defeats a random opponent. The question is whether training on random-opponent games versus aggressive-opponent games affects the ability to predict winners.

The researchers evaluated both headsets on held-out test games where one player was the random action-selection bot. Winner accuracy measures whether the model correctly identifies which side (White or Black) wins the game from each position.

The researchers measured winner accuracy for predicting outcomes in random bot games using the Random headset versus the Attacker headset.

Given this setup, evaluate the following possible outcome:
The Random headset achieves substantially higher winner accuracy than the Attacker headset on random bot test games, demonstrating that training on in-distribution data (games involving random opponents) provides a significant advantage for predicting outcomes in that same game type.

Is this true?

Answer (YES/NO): NO